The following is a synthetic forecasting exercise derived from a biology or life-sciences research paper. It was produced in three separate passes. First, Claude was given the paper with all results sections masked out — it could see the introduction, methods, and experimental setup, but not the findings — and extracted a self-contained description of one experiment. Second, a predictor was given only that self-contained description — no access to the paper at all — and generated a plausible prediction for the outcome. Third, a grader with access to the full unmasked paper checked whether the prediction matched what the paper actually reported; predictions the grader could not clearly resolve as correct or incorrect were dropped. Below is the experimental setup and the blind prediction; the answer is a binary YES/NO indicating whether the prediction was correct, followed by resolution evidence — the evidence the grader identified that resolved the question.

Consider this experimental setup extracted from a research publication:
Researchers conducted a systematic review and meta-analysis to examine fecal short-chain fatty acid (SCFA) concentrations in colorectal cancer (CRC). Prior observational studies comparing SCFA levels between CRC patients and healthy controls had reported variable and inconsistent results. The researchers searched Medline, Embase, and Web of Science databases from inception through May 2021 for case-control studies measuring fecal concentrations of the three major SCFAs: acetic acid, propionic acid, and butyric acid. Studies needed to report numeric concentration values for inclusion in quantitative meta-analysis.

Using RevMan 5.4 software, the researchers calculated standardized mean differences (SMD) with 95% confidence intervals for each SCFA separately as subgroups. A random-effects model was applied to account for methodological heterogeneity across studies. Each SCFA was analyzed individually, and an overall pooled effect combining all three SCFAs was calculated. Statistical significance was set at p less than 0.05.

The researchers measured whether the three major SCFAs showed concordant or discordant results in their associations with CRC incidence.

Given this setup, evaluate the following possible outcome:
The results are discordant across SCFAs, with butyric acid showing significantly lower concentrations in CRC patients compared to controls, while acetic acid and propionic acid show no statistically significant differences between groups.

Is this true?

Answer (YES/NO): NO